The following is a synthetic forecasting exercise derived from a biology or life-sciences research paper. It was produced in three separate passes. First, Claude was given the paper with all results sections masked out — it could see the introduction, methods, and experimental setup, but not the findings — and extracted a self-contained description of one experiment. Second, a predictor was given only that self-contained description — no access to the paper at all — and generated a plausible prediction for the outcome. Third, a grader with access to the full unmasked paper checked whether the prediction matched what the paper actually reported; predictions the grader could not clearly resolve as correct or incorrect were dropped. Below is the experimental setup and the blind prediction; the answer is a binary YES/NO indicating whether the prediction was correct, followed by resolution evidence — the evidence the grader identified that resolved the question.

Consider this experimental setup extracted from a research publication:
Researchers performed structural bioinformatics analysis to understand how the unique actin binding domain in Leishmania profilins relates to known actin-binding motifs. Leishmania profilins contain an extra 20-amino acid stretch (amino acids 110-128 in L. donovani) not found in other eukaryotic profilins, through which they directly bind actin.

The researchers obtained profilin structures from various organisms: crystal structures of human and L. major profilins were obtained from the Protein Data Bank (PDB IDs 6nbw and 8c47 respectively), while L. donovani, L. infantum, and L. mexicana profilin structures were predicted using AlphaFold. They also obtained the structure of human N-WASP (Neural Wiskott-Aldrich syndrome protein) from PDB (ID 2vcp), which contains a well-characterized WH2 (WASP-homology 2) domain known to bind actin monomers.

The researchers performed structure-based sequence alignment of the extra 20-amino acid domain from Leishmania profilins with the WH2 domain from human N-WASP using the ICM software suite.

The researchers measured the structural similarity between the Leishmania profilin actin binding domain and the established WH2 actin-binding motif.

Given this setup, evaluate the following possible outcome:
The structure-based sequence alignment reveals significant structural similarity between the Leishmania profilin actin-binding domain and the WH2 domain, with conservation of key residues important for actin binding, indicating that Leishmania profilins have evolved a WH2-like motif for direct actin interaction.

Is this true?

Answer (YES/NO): YES